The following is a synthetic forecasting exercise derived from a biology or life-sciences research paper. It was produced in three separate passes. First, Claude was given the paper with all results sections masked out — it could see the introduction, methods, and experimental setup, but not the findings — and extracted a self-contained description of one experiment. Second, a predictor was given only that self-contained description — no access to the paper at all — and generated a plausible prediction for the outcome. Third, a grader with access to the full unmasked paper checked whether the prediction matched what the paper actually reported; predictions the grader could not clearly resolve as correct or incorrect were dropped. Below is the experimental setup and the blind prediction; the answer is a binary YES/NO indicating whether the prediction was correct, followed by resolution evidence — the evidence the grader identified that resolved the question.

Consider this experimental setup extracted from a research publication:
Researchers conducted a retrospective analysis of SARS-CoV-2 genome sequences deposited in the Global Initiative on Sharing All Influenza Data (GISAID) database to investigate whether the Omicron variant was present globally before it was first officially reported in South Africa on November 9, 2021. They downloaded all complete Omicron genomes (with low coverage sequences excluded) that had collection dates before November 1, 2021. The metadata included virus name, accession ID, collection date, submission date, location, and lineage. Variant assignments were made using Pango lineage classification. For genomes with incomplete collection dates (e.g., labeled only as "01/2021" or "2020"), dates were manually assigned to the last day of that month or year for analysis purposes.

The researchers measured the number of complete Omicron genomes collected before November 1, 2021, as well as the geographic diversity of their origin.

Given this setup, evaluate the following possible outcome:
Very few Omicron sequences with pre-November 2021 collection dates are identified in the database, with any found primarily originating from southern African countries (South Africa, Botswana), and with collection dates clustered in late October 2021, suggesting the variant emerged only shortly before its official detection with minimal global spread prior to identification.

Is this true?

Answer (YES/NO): NO